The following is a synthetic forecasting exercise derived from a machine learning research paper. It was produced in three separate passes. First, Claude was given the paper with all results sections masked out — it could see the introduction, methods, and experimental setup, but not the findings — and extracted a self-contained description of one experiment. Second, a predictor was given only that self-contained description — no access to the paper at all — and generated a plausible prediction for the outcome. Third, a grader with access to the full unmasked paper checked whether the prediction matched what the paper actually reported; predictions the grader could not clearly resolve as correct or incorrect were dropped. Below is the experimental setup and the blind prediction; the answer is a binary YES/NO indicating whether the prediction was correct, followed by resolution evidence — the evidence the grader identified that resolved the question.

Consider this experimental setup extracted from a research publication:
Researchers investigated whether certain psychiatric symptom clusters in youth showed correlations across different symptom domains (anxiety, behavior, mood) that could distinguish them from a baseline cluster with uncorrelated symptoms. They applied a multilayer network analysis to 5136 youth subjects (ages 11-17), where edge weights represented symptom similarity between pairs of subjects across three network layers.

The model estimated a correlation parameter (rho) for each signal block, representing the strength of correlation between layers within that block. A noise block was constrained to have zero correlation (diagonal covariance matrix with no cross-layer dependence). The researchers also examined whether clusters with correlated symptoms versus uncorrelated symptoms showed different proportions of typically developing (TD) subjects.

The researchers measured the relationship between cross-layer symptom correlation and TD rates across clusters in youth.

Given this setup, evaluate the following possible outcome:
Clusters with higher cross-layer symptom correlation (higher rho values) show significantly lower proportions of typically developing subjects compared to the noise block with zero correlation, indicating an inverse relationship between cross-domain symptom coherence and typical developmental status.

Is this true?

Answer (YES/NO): NO